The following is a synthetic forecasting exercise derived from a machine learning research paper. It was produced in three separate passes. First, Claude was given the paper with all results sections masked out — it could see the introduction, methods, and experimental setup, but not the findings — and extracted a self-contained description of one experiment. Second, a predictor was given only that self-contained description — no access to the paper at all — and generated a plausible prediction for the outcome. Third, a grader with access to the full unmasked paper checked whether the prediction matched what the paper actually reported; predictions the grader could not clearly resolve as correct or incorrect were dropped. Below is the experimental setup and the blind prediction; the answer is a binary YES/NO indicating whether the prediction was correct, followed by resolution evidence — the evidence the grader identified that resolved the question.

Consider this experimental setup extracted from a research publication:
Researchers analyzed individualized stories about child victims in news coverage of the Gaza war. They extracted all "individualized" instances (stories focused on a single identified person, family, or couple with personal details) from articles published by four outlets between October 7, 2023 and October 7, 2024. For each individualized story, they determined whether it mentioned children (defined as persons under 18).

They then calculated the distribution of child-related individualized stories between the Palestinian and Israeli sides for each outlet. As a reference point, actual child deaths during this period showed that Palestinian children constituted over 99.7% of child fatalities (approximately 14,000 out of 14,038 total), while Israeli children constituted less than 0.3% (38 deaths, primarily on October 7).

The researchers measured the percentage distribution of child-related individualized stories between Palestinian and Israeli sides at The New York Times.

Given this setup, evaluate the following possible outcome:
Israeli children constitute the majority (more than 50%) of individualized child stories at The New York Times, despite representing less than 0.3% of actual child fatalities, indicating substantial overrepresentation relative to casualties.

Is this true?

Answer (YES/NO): YES